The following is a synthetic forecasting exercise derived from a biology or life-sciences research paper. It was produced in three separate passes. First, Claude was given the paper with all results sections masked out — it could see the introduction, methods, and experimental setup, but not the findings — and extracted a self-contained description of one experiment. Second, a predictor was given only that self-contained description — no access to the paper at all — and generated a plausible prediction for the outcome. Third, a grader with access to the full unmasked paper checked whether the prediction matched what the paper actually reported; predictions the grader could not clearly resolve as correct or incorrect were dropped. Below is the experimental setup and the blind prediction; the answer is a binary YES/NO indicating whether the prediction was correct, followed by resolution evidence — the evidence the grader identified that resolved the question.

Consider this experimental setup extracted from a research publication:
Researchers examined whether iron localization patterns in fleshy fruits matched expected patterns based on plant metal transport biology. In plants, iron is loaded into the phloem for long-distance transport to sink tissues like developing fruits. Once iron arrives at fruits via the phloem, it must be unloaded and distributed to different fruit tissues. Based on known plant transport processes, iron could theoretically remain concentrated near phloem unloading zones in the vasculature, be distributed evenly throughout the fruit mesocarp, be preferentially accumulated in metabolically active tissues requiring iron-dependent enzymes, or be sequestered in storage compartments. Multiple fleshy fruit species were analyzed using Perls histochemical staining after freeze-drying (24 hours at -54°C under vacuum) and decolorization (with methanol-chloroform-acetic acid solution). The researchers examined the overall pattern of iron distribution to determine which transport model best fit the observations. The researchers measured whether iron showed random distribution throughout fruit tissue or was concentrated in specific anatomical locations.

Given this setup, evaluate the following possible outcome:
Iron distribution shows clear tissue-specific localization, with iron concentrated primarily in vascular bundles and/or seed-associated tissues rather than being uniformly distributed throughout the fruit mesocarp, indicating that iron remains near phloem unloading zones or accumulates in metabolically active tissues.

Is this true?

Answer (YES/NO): YES